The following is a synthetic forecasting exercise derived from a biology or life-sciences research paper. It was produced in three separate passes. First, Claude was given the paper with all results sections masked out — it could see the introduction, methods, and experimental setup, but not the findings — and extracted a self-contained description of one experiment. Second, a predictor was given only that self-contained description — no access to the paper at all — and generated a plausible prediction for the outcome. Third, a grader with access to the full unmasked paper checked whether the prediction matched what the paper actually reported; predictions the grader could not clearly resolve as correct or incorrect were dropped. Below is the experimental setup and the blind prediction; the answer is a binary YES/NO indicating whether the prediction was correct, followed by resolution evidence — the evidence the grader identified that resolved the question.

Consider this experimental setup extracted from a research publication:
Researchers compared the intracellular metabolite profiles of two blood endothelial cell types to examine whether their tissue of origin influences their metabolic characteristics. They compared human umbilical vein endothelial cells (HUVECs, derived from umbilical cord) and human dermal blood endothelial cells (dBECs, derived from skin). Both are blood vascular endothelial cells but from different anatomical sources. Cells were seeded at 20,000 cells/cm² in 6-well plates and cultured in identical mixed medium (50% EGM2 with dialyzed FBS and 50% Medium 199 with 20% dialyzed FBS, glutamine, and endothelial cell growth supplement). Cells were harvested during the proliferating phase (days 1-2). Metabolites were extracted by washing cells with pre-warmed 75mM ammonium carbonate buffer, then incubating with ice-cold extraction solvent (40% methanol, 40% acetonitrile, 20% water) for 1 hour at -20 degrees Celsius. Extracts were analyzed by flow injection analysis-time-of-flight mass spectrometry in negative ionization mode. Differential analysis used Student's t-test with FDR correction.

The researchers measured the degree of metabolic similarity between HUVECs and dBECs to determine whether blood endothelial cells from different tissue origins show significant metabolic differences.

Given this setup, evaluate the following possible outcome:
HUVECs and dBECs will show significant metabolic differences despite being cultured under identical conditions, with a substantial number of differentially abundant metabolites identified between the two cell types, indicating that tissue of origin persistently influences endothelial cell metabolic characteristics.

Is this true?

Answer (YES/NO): YES